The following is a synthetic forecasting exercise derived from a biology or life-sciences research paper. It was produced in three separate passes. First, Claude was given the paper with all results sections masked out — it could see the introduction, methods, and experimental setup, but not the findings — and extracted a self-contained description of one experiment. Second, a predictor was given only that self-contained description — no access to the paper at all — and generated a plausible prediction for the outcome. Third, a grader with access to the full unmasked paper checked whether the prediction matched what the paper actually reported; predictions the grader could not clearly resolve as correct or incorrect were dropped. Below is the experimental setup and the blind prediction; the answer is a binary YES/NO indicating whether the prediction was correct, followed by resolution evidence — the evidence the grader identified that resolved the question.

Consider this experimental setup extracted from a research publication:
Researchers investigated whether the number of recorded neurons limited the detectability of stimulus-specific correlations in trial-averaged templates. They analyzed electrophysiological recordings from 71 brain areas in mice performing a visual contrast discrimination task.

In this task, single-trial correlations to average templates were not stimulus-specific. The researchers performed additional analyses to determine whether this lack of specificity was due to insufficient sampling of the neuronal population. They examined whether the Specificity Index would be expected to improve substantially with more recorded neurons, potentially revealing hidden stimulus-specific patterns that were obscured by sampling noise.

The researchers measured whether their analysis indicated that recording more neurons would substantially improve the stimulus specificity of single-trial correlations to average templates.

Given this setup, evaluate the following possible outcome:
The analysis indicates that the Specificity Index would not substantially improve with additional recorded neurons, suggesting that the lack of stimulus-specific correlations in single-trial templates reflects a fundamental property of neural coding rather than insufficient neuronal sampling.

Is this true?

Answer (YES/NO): YES